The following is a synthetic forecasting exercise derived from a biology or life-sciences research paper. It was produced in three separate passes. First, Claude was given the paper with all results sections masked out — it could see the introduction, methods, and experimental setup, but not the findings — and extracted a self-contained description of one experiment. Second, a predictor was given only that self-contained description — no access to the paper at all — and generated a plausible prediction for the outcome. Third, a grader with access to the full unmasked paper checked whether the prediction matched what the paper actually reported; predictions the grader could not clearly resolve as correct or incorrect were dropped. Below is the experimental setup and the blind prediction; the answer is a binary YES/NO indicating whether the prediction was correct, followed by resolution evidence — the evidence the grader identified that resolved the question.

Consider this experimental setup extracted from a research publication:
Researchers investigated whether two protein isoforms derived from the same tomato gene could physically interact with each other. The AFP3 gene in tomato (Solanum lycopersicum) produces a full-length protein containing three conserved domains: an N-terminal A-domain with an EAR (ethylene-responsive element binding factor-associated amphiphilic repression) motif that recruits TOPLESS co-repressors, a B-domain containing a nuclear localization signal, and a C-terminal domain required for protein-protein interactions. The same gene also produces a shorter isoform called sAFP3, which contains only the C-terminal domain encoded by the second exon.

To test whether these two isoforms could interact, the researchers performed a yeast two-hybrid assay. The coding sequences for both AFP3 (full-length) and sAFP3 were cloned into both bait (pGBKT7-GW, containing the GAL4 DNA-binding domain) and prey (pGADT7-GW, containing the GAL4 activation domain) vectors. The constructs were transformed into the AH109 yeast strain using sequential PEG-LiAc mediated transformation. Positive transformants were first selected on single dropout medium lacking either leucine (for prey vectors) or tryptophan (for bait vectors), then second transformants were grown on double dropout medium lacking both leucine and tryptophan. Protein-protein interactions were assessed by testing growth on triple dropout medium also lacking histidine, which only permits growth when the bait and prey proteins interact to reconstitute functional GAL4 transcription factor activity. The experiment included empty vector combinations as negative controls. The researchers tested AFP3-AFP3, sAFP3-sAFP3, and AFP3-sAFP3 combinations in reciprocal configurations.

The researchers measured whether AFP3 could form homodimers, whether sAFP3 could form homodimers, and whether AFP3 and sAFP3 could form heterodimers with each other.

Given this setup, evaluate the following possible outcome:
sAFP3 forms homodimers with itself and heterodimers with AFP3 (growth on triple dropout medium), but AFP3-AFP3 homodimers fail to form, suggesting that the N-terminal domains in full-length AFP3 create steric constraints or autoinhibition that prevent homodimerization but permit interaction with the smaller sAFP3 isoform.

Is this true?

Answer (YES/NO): NO